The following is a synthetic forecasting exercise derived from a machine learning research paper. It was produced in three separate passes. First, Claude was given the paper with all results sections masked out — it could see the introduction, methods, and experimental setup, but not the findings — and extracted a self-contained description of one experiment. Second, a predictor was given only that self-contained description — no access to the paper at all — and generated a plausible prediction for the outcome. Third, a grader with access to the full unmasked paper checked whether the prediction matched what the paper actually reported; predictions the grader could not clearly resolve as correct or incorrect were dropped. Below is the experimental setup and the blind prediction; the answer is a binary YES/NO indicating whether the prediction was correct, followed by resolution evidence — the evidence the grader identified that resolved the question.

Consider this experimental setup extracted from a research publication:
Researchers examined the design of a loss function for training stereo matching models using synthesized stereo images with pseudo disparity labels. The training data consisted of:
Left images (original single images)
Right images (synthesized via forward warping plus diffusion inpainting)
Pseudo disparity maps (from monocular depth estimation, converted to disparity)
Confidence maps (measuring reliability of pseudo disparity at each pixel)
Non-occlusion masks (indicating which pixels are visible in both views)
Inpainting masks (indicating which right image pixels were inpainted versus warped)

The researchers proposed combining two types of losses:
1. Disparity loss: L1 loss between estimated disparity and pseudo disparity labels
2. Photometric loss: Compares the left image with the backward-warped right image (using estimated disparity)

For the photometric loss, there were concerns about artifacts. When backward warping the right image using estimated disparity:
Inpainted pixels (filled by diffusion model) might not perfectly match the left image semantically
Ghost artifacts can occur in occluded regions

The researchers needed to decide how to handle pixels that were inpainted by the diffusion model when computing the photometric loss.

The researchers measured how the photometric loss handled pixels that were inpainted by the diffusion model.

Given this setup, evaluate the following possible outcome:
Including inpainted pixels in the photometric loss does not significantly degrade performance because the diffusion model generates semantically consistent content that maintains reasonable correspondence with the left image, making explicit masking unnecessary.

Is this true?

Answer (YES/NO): NO